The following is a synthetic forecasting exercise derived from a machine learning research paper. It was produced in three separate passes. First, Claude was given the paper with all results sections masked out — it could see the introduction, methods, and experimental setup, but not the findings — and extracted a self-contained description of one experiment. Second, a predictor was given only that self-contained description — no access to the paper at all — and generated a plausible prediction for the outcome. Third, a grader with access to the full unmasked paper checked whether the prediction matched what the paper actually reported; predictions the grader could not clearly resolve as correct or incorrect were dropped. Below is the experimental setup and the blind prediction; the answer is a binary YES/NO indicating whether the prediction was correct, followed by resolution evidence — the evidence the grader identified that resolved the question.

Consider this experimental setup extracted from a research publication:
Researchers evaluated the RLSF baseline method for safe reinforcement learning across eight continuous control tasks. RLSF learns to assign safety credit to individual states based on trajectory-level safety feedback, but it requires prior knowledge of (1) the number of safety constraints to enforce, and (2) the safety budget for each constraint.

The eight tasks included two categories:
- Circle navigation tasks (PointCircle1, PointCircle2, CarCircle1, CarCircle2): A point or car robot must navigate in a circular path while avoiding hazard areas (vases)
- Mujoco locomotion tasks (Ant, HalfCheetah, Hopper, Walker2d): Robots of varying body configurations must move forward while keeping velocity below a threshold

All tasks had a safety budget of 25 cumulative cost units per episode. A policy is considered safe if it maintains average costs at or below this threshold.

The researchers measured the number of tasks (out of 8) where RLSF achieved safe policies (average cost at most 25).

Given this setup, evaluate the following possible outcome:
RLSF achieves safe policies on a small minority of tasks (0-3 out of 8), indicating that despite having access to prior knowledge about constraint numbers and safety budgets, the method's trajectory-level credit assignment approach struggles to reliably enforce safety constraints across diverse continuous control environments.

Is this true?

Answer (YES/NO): NO